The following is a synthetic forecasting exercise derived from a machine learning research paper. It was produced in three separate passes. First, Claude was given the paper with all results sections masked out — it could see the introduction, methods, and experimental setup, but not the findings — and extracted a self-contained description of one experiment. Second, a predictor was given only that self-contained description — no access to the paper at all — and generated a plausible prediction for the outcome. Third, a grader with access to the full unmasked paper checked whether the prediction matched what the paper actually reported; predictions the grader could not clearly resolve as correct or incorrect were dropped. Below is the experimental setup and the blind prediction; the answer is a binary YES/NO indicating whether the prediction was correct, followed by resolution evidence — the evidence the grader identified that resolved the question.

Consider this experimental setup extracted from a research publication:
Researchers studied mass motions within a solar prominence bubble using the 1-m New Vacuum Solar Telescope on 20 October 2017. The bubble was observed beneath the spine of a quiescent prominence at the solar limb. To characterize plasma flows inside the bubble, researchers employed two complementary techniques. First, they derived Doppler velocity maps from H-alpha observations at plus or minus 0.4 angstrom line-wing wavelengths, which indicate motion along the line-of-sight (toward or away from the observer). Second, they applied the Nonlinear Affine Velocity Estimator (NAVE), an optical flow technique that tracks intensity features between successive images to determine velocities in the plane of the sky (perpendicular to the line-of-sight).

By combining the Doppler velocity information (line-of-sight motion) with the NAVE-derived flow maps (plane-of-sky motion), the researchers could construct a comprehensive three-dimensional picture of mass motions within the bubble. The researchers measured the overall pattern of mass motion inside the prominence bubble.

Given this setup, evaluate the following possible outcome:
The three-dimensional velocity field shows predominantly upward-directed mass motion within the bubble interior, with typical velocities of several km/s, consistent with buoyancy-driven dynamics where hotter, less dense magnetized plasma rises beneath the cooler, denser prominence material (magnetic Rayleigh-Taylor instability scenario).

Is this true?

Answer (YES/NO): NO